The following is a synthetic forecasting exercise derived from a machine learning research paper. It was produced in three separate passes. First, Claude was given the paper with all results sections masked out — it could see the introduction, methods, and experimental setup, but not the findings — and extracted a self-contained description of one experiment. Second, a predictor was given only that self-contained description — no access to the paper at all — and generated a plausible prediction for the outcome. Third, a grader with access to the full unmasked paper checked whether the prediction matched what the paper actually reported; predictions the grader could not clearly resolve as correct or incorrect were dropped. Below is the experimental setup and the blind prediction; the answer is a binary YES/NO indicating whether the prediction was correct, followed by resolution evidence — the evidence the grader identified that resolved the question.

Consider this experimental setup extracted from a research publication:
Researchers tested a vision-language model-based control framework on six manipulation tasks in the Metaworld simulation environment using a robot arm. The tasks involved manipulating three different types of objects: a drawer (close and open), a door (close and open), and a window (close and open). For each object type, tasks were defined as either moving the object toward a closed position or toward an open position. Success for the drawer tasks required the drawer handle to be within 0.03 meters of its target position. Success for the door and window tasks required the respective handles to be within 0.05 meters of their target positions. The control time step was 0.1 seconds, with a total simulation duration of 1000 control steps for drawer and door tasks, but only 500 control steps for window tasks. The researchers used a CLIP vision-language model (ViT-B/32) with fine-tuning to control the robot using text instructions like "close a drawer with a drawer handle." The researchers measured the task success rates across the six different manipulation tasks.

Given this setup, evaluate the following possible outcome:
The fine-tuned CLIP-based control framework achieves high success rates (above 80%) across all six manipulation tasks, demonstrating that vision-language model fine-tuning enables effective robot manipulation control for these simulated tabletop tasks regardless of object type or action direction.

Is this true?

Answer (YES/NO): YES